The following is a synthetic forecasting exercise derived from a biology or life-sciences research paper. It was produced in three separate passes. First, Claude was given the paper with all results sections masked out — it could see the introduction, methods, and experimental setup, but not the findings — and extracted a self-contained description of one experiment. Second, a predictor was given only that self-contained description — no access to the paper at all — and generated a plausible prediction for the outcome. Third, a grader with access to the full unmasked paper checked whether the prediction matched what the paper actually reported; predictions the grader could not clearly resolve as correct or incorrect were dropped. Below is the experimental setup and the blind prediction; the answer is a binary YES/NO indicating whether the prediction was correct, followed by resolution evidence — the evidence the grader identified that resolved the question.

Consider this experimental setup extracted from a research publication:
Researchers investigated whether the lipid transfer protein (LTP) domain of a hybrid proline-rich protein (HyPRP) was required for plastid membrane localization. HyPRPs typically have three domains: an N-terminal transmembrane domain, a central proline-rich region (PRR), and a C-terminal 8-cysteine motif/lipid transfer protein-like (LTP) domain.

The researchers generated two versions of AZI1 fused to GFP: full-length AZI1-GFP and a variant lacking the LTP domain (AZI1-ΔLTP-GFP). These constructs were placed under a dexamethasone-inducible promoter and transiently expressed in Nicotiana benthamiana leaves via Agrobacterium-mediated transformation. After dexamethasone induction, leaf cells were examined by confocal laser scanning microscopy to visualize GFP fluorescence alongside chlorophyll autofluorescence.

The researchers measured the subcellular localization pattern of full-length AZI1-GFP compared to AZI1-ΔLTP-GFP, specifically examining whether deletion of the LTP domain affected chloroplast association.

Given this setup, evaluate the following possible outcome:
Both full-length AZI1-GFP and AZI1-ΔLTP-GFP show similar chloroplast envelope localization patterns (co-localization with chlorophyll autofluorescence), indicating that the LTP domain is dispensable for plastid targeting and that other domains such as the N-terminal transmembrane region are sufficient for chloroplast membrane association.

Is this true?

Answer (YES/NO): YES